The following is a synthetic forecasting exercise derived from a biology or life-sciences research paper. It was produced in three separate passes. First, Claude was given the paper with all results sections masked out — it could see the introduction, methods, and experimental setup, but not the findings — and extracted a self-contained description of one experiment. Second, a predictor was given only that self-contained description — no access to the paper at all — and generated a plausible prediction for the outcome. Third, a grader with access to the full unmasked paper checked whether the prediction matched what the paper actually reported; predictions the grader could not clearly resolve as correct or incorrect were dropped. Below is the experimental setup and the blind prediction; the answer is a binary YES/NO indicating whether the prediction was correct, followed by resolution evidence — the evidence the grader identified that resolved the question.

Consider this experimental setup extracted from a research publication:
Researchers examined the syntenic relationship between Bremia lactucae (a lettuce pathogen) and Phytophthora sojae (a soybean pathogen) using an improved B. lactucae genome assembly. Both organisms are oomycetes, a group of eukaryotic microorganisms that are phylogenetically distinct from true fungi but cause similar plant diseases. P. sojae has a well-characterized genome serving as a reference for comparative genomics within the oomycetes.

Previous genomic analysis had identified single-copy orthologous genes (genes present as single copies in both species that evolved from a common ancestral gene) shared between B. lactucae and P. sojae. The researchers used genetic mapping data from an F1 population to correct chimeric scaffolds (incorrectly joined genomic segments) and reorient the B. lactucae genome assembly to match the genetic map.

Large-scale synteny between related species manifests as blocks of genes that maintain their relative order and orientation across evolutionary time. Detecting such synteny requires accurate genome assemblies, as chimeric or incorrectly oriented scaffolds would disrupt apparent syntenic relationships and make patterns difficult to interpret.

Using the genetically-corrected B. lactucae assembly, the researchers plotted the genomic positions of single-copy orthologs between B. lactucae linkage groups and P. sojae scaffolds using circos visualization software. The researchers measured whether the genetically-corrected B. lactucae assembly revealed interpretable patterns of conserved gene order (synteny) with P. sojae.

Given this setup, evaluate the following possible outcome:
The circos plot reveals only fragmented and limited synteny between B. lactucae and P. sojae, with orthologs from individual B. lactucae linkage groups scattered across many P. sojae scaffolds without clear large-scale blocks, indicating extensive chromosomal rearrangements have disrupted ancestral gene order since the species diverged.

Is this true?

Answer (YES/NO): NO